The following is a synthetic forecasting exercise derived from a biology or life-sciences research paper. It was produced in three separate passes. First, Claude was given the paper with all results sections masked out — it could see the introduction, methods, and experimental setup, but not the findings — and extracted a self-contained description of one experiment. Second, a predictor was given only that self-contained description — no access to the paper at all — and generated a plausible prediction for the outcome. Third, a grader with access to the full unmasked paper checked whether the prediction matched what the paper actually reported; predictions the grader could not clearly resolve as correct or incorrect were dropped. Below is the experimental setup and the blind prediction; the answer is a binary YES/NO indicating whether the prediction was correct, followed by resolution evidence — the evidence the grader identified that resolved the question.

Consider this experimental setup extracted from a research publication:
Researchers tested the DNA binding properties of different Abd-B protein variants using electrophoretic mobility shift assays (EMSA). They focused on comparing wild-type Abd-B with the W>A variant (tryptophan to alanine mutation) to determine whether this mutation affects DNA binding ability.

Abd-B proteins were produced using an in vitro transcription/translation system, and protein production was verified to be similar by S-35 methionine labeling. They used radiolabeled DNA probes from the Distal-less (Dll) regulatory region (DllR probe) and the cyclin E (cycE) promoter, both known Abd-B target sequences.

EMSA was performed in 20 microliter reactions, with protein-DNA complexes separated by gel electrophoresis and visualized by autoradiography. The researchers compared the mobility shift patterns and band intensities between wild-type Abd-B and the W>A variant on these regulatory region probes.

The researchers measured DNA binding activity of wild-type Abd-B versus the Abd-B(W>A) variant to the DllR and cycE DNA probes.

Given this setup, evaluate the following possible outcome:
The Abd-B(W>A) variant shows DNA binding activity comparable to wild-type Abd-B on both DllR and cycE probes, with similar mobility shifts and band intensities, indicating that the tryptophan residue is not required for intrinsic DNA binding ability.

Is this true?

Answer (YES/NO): NO